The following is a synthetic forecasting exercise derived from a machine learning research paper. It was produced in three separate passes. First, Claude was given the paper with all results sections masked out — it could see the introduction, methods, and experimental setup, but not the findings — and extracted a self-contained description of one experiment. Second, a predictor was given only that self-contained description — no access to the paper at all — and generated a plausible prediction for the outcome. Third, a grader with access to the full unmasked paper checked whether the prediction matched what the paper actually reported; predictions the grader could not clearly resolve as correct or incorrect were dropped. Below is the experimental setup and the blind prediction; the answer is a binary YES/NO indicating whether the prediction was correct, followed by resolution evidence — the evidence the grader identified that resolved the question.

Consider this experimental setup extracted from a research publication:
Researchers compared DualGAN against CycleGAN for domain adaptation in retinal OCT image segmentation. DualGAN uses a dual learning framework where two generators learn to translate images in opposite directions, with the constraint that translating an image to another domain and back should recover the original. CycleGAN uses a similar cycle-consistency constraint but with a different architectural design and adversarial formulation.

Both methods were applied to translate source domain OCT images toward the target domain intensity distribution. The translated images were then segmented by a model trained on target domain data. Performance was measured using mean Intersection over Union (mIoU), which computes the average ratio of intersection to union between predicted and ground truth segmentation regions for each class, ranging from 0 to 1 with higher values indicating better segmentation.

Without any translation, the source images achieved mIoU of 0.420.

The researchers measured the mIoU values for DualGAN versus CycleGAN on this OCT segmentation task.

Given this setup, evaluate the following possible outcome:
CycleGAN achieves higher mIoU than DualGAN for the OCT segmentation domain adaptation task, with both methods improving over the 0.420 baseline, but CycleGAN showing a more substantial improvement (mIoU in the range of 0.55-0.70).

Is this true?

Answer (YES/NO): NO